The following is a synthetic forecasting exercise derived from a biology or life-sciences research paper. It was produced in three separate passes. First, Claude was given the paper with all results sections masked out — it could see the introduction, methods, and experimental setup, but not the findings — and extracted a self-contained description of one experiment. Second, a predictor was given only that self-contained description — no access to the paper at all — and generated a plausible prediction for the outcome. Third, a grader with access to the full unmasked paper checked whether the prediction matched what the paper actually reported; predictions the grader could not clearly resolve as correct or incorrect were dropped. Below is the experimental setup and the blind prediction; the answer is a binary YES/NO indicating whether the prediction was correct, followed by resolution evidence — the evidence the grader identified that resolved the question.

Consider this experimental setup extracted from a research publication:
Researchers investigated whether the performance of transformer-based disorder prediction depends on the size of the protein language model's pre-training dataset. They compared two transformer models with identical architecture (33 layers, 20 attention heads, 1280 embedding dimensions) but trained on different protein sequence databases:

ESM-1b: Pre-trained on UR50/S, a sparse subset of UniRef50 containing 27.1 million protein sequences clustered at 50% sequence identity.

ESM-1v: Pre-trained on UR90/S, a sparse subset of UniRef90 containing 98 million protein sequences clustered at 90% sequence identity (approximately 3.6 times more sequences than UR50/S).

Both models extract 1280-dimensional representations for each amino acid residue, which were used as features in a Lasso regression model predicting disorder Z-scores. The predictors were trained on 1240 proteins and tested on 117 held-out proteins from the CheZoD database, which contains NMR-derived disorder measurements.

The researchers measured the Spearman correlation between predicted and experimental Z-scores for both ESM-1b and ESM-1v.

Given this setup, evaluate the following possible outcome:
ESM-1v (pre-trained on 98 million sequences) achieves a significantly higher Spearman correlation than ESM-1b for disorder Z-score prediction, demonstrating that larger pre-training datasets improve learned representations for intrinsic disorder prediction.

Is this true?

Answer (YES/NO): NO